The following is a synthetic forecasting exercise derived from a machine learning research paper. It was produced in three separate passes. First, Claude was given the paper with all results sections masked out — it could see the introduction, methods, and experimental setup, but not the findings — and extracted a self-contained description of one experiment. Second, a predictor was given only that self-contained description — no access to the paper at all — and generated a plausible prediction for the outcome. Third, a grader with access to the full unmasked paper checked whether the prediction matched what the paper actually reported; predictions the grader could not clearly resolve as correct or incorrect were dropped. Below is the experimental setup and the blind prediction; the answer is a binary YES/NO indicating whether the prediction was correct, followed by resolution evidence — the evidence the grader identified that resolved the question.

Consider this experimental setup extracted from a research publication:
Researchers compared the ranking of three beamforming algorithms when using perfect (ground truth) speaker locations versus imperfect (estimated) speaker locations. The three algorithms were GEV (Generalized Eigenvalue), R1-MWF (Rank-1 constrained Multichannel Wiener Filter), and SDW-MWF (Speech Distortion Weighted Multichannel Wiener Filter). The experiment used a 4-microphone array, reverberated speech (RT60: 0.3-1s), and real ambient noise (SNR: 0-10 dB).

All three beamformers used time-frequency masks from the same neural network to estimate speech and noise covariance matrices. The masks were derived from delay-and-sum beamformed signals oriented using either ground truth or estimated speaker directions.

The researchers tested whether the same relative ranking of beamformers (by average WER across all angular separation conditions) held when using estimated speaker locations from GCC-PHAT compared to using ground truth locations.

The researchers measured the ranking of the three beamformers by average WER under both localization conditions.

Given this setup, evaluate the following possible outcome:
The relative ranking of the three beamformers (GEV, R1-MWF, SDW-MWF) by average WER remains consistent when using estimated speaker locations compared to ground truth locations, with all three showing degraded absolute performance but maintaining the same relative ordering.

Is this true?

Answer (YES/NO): YES